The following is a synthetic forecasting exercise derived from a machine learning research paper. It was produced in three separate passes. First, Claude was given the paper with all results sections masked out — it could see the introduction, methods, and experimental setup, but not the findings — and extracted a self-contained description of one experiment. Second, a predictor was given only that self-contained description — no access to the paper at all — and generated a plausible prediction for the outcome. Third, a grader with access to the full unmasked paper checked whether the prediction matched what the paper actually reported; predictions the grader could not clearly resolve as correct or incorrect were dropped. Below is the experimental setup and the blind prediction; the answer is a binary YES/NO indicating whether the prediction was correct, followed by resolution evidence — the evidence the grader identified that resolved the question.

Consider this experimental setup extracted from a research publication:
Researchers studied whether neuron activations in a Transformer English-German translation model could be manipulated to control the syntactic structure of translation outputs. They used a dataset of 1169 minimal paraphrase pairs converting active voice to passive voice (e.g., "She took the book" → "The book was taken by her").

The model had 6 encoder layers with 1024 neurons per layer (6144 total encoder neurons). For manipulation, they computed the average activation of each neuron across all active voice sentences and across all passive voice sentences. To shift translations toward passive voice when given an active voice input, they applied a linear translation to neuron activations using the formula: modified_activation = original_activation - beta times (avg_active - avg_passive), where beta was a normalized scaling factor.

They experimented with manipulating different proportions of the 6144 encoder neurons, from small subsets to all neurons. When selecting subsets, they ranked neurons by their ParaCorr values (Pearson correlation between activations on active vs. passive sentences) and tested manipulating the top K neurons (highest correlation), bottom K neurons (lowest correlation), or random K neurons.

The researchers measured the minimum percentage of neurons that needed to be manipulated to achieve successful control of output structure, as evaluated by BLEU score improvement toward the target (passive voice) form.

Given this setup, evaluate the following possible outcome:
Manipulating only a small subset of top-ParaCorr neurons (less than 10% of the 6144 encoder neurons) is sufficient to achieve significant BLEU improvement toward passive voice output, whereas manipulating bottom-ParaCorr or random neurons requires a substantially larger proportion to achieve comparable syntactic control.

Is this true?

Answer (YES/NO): NO